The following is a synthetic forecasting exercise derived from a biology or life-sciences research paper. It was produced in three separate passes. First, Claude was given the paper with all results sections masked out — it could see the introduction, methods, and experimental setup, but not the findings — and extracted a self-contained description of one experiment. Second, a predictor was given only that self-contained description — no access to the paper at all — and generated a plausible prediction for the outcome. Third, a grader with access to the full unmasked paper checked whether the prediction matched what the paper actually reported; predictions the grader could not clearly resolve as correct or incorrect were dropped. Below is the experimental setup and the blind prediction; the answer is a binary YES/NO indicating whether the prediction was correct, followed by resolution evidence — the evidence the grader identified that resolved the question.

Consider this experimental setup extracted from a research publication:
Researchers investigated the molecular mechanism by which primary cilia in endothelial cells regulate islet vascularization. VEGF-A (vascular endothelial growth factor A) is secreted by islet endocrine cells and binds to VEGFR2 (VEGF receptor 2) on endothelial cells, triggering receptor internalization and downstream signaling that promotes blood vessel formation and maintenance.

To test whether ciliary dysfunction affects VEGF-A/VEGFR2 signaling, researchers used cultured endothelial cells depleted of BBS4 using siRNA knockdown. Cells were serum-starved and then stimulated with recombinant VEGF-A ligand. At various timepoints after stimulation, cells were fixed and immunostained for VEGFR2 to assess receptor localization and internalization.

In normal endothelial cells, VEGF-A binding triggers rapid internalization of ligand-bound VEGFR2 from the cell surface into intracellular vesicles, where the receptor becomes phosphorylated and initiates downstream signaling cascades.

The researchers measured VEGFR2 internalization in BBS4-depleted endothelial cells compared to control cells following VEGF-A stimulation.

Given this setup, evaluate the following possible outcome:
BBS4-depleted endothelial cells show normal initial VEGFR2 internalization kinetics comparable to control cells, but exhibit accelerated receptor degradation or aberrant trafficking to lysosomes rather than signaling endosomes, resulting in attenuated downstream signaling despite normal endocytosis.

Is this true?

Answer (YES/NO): NO